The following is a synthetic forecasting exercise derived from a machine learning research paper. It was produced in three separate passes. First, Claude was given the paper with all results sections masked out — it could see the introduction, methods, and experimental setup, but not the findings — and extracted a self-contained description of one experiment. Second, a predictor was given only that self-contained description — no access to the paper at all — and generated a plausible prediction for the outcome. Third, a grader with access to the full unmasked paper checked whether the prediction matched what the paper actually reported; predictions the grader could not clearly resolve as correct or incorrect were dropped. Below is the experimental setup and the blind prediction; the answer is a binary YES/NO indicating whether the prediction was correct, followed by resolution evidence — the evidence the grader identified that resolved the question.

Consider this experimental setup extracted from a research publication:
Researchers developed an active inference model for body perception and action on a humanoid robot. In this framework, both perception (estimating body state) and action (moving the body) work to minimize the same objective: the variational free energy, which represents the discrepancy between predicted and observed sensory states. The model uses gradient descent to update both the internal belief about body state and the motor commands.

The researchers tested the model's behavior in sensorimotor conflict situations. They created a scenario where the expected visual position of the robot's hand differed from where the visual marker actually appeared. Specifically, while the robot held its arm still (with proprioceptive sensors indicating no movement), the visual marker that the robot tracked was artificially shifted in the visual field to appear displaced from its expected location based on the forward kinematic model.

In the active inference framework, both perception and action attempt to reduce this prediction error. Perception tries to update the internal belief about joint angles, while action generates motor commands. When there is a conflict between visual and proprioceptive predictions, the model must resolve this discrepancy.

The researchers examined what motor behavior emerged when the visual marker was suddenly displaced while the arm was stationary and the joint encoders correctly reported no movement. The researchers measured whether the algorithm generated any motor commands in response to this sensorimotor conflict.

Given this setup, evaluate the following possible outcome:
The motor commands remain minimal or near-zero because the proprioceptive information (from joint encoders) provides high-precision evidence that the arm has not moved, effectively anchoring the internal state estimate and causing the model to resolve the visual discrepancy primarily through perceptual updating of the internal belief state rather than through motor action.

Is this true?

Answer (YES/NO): NO